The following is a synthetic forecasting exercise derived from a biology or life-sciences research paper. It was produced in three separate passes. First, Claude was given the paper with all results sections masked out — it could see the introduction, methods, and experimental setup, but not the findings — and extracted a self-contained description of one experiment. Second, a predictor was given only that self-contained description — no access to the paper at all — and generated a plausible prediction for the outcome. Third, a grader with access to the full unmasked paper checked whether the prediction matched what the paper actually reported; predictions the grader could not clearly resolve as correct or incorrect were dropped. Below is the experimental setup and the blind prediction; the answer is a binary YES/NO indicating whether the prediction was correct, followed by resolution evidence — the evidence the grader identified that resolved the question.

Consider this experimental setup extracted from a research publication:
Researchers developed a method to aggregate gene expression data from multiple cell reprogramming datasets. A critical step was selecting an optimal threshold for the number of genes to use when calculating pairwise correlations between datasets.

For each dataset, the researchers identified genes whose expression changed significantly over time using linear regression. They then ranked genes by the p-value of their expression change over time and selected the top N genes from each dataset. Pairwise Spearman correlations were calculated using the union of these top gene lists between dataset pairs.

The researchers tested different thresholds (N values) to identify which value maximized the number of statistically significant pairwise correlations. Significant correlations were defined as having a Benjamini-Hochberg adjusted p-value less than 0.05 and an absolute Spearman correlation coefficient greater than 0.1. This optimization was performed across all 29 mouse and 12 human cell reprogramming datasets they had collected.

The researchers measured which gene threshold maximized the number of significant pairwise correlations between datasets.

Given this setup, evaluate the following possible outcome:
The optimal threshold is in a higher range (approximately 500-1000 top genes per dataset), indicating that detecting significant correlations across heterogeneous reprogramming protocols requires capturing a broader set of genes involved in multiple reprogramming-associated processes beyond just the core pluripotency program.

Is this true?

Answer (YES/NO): NO